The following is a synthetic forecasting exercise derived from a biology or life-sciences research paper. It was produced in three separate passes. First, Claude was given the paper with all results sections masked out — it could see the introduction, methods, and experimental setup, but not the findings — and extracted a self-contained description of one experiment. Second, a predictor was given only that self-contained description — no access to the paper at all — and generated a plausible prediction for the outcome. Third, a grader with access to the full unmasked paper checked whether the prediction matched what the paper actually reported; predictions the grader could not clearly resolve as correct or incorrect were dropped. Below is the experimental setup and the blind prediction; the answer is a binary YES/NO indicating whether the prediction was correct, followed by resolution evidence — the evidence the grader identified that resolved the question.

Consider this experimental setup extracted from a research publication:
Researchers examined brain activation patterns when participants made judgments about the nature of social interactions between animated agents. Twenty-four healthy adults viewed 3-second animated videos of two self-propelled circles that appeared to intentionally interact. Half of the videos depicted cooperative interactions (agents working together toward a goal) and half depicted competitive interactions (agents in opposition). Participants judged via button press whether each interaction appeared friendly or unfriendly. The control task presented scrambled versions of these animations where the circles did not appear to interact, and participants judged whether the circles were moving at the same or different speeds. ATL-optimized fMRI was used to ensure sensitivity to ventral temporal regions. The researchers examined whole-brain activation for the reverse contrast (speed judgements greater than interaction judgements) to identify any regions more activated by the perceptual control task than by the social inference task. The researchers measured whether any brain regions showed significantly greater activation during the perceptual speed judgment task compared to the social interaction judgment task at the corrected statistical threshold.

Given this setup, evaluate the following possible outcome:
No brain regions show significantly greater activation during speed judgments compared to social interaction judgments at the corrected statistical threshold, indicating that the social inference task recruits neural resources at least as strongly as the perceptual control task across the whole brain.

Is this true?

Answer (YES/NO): NO